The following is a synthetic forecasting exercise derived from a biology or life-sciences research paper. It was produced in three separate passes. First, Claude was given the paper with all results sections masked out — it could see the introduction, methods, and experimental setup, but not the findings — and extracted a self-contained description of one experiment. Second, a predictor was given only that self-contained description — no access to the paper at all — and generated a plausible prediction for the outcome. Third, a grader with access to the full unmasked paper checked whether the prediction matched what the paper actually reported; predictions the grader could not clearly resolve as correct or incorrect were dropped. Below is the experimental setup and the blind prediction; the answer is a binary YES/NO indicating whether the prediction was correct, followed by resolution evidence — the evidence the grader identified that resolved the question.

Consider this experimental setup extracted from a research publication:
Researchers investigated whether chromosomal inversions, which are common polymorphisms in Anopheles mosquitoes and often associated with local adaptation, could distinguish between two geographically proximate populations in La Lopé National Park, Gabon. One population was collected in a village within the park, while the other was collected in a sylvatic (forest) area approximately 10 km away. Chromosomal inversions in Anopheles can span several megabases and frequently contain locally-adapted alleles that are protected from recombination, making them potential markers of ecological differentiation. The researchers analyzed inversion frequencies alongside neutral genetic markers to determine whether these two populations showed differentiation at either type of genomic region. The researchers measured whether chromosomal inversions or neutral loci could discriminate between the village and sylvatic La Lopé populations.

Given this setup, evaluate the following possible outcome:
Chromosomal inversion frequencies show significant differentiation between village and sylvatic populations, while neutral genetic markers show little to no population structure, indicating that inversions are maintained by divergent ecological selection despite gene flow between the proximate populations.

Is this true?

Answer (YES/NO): NO